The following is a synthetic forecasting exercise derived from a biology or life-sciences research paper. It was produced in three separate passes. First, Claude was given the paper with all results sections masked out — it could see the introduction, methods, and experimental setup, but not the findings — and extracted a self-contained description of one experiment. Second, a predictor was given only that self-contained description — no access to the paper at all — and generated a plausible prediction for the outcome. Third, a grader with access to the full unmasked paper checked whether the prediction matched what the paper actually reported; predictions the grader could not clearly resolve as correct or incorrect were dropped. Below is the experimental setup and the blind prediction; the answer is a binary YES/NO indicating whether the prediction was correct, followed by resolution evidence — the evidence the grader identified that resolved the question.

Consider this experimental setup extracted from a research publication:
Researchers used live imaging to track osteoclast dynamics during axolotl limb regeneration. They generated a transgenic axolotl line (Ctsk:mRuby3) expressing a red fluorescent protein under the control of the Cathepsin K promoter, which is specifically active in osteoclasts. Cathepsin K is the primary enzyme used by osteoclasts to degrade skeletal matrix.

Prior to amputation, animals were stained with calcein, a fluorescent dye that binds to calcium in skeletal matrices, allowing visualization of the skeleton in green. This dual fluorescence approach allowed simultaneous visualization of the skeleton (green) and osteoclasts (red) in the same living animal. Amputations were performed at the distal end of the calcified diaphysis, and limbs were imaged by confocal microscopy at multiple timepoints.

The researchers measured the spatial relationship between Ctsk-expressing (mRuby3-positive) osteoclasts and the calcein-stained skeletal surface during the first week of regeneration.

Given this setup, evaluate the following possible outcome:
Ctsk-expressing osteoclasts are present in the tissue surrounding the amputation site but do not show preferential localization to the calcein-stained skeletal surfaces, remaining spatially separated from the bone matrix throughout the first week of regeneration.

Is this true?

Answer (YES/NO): NO